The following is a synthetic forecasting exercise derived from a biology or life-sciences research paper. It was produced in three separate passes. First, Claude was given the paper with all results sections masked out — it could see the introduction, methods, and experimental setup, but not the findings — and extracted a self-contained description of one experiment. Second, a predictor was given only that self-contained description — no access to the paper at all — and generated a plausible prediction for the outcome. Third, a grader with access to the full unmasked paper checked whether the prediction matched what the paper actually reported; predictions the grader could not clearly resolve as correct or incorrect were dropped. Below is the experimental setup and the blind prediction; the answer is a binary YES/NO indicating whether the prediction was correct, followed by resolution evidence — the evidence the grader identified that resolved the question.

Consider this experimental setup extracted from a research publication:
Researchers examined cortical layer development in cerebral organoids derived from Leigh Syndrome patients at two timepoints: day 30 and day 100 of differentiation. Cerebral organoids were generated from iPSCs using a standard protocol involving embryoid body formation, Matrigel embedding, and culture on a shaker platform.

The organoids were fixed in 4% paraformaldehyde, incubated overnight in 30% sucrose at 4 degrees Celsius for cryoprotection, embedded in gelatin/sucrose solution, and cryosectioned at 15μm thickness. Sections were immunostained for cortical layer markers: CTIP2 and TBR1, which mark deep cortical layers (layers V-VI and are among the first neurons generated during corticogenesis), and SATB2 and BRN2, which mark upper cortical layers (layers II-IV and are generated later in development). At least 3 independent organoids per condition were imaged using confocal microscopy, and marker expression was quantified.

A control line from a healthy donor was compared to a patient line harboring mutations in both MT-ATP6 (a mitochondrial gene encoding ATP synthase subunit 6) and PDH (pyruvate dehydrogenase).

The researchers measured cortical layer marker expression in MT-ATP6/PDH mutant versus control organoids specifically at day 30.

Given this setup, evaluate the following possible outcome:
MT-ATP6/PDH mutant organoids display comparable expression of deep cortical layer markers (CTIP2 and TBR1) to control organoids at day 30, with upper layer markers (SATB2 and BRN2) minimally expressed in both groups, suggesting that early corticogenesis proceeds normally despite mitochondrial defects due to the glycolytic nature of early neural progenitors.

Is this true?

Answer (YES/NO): NO